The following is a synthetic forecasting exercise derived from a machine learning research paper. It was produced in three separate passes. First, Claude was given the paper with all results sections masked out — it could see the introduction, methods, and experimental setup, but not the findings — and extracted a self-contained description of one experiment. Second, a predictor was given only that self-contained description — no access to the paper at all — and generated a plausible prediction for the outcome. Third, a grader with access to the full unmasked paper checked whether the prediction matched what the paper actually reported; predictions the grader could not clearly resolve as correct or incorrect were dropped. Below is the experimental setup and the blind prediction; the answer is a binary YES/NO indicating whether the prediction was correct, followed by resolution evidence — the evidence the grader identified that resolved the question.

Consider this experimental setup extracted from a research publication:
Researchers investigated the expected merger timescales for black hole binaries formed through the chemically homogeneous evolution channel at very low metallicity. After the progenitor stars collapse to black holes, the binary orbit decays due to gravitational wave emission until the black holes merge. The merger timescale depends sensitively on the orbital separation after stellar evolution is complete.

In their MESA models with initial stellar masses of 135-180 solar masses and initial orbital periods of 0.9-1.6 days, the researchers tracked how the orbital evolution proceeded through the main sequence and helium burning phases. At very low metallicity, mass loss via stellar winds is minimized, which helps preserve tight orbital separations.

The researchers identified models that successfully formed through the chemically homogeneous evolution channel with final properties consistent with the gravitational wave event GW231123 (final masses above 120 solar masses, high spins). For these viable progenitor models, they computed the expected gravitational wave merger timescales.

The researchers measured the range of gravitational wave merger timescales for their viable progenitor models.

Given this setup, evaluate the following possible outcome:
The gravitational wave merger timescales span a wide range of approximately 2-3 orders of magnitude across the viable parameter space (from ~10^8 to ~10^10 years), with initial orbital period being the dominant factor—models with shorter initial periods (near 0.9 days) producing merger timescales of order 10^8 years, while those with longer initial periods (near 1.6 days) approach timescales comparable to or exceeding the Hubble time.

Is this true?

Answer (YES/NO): NO